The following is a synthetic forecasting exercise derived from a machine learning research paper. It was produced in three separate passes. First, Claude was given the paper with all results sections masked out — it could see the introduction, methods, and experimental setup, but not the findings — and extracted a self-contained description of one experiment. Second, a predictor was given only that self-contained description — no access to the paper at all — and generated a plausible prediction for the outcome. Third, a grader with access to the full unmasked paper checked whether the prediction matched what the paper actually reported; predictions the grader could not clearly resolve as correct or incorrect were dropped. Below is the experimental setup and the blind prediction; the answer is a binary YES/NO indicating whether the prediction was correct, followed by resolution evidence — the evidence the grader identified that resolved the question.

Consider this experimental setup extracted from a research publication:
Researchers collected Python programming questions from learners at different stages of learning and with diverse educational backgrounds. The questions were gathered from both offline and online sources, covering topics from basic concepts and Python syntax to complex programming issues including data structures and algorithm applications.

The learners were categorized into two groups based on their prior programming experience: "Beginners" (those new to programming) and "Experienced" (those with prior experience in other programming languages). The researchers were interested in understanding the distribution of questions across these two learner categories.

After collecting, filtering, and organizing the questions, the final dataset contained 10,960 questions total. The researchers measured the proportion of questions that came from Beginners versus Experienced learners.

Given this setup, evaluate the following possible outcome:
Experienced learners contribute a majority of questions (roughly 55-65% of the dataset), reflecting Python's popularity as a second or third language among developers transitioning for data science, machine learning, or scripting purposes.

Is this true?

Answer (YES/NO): NO